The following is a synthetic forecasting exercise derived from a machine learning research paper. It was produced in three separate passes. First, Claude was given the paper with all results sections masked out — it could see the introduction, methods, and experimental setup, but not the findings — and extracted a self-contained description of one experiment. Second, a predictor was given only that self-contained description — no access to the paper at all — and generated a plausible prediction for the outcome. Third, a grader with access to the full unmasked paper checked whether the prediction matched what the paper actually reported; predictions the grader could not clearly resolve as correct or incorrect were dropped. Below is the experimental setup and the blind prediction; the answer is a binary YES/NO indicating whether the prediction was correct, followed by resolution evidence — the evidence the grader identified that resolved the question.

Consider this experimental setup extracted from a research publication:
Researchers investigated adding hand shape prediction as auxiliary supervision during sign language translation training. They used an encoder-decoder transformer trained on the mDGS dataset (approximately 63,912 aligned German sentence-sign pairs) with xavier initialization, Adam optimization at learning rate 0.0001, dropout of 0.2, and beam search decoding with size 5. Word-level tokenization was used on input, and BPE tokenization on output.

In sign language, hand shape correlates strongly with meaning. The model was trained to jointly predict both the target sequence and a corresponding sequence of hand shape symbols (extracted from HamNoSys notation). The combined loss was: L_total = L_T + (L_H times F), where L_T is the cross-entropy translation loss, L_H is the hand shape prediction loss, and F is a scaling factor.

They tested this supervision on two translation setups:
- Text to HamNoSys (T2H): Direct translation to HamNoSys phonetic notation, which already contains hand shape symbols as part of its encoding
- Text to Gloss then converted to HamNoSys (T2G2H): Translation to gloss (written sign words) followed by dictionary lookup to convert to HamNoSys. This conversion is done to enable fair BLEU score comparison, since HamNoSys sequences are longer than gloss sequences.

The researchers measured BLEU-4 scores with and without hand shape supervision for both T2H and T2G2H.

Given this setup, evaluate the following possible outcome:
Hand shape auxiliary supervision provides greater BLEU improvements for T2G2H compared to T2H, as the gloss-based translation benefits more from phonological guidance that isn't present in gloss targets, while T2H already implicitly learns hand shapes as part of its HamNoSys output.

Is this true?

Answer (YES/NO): NO